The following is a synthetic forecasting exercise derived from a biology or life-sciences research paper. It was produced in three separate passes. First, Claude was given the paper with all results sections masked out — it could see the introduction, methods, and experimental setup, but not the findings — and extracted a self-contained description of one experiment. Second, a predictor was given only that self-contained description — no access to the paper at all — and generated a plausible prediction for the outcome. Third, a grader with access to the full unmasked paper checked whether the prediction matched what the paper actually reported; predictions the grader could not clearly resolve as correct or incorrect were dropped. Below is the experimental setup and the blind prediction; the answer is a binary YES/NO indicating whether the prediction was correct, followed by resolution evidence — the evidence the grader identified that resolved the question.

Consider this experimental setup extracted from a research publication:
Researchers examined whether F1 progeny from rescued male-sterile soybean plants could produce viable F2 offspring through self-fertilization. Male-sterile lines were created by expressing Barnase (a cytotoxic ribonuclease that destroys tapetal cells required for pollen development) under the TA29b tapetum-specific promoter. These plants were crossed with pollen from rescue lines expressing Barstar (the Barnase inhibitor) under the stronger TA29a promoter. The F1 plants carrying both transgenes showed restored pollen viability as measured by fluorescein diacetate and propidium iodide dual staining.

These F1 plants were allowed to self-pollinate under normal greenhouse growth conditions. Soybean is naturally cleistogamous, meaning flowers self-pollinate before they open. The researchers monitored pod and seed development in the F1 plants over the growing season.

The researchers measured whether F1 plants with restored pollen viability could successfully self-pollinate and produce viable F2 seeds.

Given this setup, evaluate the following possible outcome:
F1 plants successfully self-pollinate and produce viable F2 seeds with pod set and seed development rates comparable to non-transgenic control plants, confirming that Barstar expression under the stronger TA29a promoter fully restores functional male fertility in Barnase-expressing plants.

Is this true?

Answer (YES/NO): YES